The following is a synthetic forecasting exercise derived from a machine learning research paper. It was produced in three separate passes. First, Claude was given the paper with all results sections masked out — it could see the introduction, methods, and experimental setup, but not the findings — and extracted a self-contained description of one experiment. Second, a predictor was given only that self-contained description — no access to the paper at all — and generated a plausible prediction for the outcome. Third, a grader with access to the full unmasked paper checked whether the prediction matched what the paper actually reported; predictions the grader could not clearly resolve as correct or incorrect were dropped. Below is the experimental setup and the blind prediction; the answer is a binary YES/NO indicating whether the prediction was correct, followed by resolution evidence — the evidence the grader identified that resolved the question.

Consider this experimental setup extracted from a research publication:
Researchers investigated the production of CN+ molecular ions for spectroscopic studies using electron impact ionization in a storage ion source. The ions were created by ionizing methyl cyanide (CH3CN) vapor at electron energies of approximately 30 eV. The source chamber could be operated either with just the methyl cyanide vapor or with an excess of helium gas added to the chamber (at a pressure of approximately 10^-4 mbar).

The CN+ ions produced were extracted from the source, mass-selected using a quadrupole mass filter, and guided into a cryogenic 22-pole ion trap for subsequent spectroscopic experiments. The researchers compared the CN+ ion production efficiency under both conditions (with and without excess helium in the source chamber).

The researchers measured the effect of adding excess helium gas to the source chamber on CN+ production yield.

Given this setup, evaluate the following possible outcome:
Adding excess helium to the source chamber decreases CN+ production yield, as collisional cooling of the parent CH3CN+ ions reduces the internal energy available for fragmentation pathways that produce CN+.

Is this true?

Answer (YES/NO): NO